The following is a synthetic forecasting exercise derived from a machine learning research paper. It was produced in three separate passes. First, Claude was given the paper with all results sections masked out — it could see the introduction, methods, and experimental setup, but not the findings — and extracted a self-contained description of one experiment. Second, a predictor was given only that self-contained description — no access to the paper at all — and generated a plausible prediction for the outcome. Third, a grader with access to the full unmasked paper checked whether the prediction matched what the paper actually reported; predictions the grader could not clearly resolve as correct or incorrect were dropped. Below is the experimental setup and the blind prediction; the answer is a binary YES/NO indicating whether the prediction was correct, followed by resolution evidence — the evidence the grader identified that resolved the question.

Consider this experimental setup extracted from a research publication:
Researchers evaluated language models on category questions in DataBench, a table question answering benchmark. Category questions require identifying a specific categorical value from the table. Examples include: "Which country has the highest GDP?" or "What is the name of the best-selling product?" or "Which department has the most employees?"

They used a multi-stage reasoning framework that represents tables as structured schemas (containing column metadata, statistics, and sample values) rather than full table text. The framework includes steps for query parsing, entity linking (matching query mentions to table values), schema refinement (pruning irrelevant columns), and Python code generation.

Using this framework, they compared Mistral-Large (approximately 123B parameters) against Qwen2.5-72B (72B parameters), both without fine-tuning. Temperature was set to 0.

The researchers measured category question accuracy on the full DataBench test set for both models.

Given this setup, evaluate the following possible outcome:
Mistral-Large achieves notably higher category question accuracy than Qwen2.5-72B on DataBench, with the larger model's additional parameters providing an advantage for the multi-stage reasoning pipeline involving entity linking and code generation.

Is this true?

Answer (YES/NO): YES